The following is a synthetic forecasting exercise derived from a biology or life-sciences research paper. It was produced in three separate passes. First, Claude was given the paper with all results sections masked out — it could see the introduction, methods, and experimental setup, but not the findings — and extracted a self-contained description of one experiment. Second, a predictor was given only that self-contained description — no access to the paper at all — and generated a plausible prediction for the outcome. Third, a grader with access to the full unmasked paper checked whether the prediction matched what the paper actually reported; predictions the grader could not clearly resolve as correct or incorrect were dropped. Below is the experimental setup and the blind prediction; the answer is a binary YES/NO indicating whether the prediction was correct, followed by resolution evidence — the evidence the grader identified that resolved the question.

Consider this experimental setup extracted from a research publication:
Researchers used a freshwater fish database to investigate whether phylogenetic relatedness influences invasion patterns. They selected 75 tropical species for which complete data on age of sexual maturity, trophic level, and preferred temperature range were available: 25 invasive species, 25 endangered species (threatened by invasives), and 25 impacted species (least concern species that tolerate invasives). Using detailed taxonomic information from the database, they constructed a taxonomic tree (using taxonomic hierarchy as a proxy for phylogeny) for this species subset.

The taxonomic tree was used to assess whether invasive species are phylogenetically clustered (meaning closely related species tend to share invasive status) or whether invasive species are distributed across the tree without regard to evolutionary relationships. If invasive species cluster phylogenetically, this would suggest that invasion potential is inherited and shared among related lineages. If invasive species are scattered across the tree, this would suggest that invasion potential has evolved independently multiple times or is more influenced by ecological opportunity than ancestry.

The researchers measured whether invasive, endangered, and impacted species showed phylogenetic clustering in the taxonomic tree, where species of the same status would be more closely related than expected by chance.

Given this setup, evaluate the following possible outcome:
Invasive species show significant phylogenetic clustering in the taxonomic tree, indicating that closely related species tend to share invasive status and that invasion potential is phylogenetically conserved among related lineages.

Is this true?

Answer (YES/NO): NO